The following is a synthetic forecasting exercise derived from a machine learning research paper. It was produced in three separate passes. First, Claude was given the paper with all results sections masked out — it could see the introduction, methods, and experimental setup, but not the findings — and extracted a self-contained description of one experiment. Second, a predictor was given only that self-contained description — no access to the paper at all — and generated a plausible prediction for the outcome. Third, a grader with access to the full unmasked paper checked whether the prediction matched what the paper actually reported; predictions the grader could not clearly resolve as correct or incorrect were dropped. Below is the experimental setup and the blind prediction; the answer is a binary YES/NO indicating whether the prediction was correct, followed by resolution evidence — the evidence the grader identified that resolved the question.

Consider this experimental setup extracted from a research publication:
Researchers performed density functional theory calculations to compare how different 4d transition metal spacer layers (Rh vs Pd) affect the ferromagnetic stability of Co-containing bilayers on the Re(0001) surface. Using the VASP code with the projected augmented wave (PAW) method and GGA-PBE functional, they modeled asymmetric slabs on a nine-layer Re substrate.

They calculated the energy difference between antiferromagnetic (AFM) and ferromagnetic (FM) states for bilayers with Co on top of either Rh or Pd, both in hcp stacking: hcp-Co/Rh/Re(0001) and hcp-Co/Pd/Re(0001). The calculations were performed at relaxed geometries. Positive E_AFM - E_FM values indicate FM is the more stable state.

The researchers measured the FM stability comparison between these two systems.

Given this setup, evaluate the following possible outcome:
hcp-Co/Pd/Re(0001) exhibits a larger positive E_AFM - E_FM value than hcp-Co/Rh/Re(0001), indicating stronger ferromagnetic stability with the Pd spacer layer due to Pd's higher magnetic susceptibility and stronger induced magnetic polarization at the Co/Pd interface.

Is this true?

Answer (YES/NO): YES